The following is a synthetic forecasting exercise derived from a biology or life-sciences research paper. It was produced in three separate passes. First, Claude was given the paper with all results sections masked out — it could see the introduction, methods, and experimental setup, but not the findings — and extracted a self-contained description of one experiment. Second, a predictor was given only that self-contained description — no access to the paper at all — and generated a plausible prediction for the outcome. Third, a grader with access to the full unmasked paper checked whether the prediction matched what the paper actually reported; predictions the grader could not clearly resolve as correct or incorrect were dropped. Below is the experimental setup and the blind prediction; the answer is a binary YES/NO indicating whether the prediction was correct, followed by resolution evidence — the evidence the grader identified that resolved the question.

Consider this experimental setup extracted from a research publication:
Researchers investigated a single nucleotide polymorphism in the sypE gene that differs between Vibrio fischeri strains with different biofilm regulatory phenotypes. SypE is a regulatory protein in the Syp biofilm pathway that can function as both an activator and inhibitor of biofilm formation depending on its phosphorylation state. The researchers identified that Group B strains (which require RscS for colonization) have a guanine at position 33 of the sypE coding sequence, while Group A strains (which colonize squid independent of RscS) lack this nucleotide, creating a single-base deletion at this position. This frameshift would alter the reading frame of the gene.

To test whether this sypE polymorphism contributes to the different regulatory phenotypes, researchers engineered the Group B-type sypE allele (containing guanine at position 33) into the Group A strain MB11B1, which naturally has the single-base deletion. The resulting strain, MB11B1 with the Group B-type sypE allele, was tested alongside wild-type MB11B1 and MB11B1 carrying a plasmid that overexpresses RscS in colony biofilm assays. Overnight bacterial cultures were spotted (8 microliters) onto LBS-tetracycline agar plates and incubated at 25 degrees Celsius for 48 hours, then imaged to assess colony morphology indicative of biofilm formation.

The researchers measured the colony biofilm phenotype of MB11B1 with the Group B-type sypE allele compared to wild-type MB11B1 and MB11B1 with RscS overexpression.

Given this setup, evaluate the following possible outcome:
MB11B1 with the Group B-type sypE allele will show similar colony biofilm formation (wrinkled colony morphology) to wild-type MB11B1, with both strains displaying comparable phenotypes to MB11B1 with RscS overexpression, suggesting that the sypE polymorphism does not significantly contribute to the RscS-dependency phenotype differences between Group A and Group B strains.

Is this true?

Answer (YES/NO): NO